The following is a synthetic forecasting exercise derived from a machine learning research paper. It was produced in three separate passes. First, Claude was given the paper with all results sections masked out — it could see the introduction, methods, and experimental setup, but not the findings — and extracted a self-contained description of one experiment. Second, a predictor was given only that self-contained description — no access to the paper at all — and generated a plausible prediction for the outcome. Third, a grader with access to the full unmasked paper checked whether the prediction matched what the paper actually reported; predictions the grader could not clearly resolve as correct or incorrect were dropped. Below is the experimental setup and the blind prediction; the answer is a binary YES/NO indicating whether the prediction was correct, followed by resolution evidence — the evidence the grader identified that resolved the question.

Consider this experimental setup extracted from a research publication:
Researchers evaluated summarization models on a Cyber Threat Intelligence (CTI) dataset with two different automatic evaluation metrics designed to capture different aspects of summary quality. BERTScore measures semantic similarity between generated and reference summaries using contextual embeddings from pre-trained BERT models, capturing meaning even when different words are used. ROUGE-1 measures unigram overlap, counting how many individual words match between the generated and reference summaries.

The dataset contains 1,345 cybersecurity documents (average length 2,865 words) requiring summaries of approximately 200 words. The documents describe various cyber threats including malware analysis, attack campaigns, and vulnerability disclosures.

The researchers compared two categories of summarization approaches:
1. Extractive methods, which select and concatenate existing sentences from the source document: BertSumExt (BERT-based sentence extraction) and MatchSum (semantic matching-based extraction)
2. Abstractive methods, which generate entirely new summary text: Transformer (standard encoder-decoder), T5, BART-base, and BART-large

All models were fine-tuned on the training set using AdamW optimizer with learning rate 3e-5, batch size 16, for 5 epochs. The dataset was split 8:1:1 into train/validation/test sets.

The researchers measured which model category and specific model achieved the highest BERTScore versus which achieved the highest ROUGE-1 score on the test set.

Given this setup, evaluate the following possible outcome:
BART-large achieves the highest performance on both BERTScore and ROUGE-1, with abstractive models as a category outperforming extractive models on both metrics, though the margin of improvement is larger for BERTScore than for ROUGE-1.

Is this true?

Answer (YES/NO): NO